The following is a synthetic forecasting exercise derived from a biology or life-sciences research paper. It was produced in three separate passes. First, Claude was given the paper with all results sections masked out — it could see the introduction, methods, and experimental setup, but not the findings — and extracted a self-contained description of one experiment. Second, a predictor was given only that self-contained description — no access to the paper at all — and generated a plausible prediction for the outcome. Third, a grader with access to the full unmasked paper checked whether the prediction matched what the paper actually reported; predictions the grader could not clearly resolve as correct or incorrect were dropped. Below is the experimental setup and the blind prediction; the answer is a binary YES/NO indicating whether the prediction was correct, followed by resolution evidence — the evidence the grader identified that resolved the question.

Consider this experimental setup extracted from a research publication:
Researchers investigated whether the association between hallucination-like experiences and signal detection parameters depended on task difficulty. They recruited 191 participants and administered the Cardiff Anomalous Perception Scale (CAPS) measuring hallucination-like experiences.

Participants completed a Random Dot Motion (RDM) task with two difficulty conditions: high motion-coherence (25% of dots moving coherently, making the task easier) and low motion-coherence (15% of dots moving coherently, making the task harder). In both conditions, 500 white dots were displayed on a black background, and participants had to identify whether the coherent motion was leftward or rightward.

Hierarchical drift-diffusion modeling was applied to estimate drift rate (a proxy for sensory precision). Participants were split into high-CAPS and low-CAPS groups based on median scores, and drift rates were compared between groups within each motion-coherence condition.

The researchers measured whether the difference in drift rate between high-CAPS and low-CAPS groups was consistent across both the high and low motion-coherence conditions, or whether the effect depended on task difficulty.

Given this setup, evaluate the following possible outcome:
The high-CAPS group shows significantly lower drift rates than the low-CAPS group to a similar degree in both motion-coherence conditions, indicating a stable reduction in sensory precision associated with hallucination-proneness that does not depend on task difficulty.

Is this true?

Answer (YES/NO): NO